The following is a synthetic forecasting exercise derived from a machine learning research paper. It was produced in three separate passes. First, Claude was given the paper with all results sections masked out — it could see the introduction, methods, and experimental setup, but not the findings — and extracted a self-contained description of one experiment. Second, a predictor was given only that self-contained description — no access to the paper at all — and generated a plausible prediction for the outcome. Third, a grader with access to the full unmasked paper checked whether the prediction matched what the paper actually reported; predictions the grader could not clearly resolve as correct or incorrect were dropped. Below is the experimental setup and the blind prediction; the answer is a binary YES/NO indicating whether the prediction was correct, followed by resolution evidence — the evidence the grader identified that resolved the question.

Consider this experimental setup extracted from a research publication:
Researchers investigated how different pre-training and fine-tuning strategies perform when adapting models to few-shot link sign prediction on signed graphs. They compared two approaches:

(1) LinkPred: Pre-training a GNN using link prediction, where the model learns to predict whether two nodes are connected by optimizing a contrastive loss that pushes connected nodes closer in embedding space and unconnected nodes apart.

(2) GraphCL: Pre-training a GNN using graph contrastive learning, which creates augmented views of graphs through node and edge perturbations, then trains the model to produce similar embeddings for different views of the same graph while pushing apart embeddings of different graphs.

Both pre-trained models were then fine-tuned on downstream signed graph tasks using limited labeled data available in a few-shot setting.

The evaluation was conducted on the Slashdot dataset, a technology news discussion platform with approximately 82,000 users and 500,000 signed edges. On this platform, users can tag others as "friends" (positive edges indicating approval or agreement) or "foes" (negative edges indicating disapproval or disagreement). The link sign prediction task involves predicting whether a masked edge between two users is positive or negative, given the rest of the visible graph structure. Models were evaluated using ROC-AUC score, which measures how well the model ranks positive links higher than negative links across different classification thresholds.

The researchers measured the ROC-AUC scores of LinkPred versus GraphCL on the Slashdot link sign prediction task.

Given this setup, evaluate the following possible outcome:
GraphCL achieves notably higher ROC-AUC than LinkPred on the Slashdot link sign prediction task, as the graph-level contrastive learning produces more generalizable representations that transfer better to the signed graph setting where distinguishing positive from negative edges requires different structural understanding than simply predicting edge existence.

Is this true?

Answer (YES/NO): YES